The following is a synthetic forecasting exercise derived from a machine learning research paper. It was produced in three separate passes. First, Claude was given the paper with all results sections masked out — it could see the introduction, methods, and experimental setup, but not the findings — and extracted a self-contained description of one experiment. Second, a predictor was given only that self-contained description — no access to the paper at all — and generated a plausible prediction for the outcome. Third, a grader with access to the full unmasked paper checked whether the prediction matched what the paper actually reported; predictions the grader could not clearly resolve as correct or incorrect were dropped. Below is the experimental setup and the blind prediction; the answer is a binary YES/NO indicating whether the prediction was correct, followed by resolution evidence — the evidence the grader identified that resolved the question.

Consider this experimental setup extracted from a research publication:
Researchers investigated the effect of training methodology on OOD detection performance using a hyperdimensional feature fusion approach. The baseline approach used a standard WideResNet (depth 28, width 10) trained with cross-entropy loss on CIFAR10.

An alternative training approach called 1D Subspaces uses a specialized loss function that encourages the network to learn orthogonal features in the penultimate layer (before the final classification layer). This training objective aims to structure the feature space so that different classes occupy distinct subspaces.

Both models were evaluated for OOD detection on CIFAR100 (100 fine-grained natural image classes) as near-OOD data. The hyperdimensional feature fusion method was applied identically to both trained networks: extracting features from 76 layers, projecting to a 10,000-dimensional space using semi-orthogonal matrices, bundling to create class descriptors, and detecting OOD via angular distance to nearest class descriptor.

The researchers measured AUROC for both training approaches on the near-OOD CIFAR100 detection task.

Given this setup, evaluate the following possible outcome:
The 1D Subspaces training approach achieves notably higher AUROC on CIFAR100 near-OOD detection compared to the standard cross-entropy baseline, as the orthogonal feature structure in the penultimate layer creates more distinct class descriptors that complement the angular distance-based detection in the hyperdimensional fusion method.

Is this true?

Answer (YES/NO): YES